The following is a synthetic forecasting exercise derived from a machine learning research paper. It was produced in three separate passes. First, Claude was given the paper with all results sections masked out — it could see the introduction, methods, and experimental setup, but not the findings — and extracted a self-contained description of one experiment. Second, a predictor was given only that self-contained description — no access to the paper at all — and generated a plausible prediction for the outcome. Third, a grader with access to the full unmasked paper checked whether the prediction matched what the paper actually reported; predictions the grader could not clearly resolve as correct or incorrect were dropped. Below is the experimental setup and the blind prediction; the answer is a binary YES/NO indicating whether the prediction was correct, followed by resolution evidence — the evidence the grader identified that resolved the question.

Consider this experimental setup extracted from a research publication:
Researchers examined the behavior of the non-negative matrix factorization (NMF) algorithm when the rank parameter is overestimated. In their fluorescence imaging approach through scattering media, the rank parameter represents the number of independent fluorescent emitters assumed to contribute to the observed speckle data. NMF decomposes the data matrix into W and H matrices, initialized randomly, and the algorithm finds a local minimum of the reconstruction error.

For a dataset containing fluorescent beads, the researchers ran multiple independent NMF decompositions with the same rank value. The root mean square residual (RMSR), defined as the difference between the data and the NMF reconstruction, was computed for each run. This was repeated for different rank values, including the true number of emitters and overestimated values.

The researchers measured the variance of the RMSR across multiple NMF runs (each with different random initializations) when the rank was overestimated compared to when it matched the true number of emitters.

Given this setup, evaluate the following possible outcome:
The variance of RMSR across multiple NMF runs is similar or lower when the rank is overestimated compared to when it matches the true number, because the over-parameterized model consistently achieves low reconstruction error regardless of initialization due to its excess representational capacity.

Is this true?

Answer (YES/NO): NO